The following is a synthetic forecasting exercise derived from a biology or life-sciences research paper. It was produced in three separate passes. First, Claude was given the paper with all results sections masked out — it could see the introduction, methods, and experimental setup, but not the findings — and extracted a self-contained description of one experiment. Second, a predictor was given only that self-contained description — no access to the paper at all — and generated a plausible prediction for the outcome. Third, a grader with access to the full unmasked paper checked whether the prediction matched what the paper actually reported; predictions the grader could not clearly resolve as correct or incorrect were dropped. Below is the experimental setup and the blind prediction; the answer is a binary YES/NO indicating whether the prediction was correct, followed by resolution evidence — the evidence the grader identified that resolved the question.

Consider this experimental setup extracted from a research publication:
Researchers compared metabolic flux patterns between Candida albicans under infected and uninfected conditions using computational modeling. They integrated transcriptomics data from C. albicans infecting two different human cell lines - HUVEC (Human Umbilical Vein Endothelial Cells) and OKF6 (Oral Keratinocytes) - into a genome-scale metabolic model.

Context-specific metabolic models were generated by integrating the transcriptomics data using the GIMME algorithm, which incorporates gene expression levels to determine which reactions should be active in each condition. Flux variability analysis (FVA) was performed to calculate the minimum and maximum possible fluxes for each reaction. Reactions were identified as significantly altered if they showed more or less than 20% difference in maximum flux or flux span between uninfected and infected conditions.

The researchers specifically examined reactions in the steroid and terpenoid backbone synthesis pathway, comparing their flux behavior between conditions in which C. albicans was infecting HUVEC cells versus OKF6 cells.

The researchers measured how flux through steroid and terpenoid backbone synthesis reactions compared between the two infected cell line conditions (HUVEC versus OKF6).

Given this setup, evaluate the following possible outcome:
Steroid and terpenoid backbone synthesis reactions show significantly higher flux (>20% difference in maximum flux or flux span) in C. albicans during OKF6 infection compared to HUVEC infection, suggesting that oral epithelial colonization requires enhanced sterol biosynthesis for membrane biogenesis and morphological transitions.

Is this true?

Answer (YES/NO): NO